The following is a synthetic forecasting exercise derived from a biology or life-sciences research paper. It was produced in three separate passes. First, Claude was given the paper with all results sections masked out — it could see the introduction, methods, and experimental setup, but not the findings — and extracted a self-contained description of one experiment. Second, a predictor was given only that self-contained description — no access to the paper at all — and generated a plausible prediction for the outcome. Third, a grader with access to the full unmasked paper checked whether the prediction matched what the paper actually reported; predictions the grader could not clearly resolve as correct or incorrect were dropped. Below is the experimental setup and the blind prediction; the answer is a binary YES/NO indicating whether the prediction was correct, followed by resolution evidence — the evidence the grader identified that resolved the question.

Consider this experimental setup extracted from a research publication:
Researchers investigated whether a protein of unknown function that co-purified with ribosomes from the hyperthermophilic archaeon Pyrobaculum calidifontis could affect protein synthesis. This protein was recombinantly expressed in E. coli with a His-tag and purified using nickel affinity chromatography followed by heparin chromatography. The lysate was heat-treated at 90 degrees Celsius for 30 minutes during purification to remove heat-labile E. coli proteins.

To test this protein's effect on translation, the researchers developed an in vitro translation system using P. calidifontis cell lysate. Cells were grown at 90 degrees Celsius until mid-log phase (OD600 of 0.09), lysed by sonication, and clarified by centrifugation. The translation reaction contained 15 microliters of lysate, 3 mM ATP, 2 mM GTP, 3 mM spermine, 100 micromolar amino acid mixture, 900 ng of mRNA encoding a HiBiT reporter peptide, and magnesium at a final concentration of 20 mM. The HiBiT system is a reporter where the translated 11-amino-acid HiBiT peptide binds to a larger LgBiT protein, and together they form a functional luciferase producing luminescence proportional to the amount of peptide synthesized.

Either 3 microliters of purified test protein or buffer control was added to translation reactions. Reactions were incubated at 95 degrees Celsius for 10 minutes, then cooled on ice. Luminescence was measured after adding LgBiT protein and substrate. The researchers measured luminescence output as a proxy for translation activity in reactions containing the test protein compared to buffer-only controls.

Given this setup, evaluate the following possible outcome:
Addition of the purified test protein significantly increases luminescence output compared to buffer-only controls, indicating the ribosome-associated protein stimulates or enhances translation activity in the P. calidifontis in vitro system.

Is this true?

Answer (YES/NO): NO